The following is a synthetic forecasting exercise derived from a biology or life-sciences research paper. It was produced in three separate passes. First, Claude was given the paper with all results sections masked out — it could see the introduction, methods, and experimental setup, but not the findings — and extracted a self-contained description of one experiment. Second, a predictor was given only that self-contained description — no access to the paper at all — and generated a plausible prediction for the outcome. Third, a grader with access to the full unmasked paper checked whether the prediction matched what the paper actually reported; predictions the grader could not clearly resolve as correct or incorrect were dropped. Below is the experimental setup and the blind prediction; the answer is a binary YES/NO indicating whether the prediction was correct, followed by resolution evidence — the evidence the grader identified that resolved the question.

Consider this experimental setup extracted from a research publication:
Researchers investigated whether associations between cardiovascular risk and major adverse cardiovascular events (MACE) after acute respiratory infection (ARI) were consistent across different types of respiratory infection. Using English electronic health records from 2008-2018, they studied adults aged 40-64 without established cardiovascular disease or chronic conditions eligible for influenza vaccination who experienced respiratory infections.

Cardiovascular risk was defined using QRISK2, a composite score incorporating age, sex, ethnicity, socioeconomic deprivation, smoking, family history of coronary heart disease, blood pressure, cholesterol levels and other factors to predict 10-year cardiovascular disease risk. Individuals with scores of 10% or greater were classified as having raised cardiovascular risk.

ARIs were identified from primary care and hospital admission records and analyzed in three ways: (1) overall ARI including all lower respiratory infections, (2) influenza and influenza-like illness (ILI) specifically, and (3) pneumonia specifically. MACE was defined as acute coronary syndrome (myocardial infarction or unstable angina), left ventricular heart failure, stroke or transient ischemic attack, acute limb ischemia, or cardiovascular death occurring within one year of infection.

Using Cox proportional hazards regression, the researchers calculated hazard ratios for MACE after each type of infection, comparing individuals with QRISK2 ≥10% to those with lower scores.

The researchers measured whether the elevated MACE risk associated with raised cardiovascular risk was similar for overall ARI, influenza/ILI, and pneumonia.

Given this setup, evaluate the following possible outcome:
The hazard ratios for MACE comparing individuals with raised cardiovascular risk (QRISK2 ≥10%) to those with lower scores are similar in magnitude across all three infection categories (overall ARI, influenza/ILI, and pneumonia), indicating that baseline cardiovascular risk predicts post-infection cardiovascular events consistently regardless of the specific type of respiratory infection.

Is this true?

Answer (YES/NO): YES